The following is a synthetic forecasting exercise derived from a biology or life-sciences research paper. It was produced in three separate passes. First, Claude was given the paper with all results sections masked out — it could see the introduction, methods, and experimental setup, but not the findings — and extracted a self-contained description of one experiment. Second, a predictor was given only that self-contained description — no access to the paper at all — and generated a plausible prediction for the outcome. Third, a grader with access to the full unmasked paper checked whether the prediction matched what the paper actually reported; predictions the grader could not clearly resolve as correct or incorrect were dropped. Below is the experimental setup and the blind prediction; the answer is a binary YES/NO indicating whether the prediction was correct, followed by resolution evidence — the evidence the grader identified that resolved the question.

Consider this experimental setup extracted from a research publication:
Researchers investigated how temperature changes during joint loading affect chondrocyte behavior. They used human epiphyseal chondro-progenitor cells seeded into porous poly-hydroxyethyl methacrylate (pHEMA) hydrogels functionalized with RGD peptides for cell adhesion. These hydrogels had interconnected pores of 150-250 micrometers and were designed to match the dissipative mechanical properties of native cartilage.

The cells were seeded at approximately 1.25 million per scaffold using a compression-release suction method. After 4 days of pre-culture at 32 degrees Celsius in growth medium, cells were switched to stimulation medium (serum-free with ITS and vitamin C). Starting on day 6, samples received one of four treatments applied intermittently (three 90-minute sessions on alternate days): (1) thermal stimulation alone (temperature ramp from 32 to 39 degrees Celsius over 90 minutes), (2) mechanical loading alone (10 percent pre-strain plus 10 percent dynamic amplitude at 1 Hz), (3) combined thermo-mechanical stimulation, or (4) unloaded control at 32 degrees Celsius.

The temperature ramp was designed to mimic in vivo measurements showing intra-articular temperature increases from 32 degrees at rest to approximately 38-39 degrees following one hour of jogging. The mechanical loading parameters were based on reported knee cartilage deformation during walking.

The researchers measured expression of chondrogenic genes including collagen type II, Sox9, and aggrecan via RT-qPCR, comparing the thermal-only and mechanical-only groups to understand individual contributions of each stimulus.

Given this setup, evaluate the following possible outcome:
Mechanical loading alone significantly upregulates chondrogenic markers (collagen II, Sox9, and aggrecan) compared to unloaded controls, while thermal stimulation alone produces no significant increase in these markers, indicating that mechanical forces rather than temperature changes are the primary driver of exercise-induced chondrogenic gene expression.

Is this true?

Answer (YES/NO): NO